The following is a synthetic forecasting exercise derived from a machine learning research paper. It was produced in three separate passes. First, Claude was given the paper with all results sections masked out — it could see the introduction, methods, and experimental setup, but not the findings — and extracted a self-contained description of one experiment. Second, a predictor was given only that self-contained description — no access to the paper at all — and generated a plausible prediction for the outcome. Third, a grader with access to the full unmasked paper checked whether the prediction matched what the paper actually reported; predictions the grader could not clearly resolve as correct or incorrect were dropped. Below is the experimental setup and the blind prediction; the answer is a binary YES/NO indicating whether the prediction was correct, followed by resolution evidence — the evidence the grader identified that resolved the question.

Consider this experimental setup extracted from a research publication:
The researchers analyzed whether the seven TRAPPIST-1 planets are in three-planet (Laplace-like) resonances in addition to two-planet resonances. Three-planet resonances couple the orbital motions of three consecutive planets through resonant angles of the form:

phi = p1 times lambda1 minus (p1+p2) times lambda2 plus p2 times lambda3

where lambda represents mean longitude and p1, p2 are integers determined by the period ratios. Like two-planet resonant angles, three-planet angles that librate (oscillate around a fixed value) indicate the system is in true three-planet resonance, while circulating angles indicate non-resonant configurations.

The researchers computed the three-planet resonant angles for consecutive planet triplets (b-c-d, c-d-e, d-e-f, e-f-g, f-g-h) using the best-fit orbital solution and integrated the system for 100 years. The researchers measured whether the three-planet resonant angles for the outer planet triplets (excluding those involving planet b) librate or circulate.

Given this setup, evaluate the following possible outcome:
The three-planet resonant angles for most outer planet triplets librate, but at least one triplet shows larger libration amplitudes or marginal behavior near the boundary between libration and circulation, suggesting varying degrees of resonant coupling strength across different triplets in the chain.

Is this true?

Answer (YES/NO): NO